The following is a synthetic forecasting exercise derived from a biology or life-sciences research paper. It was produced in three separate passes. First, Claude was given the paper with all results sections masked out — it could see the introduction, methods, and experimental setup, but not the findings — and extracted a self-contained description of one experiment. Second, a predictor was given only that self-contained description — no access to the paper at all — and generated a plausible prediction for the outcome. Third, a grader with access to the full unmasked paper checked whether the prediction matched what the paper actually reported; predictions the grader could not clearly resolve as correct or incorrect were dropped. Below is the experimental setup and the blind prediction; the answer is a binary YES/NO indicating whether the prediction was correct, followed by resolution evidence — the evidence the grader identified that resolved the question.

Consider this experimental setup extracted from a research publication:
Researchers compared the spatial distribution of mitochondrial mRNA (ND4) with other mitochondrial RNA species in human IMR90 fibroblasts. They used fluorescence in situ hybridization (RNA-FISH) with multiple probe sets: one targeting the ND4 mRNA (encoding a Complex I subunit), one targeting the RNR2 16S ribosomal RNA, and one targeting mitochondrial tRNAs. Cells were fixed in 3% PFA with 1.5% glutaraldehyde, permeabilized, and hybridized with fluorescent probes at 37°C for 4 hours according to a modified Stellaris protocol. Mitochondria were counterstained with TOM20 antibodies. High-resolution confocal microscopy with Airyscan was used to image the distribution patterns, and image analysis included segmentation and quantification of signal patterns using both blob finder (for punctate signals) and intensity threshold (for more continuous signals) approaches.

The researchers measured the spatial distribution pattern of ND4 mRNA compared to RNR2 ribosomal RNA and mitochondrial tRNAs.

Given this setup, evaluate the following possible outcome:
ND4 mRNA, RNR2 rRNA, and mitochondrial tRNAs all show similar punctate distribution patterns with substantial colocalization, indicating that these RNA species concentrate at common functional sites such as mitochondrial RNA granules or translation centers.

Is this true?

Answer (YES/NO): NO